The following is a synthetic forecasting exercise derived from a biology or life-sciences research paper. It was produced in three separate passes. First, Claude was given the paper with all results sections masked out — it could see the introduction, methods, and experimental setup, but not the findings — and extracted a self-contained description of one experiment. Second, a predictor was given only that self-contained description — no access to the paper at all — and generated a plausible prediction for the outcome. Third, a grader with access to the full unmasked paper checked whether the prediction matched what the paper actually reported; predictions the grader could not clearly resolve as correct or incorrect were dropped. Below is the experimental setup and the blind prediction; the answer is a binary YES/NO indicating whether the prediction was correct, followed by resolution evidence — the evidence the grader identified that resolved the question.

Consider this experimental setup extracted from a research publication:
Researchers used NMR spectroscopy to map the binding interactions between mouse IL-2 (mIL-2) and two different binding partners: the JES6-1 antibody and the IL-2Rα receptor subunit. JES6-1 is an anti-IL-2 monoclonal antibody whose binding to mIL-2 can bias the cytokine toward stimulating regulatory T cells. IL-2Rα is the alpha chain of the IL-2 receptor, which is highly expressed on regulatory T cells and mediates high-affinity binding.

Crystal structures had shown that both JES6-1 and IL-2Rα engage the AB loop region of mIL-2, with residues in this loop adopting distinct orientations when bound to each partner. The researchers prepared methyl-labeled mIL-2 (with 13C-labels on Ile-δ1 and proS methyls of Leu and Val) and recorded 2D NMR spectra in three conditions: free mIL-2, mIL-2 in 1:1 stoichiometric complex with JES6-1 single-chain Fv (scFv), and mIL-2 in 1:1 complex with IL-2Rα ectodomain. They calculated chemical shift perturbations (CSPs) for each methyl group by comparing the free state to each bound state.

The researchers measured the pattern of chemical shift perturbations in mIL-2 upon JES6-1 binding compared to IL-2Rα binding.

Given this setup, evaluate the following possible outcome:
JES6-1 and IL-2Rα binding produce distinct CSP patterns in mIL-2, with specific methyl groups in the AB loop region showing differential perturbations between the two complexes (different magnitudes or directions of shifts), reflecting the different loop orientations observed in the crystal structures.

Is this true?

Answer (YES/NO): YES